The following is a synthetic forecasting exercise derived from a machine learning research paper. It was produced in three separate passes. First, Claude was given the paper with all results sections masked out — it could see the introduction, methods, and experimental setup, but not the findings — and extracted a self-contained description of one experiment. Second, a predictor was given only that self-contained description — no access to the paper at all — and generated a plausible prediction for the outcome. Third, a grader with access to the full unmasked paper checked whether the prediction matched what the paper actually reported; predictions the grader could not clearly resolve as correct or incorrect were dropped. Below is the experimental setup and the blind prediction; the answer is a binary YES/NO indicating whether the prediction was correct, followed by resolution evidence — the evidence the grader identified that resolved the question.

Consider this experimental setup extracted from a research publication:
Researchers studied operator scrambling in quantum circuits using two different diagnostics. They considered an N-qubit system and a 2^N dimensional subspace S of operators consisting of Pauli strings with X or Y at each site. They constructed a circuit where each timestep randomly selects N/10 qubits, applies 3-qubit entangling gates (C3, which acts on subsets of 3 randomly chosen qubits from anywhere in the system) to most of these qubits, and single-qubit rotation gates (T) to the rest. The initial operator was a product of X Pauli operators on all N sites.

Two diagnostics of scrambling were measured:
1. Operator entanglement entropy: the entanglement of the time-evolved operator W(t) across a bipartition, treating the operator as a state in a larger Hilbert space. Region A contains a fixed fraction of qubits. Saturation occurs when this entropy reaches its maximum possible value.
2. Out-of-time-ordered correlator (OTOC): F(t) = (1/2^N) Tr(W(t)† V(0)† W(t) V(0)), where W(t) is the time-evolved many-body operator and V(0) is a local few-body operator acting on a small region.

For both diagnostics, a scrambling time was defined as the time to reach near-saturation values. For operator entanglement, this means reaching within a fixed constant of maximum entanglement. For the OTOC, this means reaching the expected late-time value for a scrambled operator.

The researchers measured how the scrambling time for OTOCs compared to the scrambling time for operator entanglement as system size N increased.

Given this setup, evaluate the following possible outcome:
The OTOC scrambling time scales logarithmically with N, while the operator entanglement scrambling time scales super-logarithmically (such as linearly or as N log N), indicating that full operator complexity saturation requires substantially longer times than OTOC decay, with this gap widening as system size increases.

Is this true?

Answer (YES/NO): NO